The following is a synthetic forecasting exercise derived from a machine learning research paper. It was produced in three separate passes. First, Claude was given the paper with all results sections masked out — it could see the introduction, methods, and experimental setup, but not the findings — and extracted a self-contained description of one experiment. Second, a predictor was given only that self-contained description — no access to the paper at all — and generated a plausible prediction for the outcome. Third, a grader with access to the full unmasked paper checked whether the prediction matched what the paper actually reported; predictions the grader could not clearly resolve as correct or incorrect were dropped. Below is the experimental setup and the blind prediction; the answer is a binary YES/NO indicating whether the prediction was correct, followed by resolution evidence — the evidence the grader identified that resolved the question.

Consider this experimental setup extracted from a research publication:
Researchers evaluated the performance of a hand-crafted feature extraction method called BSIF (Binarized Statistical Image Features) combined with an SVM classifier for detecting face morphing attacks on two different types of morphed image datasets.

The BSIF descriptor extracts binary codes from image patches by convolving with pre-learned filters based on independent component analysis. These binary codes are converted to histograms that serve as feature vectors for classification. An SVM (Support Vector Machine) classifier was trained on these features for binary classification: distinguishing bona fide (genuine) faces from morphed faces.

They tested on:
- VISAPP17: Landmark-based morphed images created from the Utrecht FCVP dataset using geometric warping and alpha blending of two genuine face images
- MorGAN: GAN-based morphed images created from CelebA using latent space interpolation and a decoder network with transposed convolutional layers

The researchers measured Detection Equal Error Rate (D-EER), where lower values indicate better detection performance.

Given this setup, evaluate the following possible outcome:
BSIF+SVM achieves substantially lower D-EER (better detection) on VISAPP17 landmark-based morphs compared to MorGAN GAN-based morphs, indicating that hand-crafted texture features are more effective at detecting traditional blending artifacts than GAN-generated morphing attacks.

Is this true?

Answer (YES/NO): NO